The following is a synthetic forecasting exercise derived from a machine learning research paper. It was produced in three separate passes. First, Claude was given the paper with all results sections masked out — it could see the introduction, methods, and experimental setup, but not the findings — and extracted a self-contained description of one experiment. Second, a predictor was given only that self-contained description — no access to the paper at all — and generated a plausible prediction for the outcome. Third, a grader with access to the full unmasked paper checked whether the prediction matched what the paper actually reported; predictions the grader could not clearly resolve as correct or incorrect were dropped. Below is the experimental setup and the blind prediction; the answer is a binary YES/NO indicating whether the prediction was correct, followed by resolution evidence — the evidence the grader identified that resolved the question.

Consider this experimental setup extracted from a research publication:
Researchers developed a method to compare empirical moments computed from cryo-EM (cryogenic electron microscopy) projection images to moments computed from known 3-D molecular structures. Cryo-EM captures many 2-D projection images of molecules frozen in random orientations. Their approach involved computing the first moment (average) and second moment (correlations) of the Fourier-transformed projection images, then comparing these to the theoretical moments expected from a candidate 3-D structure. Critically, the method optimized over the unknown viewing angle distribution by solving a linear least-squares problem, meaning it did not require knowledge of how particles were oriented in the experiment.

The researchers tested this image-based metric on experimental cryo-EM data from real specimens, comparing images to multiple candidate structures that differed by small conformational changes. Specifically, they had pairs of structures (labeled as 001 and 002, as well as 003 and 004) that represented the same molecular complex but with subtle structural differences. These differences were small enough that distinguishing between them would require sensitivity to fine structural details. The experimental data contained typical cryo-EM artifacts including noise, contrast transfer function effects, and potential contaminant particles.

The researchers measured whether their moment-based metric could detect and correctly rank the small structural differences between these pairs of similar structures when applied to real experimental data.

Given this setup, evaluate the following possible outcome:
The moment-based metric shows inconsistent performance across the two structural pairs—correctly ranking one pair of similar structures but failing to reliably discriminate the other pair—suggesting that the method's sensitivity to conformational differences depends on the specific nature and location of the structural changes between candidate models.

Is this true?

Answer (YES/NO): NO